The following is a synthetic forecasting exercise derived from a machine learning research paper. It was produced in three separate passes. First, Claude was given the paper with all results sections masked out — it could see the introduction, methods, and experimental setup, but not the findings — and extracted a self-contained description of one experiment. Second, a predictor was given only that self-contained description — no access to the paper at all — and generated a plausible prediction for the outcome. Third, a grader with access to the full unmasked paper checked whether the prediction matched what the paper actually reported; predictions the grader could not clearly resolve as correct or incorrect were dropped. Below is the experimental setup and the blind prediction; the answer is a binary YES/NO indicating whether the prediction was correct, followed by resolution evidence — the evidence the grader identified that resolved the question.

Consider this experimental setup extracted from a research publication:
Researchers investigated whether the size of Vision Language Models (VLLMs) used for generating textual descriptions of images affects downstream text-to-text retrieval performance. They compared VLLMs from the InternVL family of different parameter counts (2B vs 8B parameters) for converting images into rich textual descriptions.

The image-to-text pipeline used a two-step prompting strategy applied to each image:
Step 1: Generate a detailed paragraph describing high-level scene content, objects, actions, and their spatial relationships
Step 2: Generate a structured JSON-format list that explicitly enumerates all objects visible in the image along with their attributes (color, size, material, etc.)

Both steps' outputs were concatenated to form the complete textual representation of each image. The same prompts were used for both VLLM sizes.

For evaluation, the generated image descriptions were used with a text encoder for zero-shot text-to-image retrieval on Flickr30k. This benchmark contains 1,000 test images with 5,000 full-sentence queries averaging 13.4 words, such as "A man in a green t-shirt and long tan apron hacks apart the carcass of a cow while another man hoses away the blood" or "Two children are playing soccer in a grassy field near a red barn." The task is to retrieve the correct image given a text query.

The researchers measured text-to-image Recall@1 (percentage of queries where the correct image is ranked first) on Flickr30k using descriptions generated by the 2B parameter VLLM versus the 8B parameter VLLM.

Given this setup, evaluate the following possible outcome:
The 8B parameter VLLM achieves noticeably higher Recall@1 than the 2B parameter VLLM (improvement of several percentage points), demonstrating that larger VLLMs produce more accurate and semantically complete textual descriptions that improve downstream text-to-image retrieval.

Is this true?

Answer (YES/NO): NO